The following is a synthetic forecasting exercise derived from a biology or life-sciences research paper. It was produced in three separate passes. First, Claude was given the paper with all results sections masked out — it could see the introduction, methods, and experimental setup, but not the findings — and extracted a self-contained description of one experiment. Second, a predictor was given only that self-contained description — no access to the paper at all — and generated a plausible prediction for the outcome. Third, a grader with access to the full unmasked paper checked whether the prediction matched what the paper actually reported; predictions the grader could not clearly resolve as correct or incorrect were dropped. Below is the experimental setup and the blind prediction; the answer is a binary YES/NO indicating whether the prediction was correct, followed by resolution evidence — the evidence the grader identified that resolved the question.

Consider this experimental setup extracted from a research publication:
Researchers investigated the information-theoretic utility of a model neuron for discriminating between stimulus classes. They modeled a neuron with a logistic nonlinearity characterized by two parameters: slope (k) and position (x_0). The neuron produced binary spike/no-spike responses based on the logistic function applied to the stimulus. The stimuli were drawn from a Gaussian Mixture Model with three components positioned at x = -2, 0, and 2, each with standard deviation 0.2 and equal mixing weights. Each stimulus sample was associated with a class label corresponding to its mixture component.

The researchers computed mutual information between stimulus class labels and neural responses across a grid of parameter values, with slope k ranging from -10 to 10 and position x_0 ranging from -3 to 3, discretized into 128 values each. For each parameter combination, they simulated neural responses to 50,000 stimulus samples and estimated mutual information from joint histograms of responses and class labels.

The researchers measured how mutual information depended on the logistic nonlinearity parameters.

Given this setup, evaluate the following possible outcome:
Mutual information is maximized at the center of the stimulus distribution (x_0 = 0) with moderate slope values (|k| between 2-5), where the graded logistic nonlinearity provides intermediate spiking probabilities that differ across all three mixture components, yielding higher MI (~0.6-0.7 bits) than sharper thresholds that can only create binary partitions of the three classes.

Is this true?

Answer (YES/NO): NO